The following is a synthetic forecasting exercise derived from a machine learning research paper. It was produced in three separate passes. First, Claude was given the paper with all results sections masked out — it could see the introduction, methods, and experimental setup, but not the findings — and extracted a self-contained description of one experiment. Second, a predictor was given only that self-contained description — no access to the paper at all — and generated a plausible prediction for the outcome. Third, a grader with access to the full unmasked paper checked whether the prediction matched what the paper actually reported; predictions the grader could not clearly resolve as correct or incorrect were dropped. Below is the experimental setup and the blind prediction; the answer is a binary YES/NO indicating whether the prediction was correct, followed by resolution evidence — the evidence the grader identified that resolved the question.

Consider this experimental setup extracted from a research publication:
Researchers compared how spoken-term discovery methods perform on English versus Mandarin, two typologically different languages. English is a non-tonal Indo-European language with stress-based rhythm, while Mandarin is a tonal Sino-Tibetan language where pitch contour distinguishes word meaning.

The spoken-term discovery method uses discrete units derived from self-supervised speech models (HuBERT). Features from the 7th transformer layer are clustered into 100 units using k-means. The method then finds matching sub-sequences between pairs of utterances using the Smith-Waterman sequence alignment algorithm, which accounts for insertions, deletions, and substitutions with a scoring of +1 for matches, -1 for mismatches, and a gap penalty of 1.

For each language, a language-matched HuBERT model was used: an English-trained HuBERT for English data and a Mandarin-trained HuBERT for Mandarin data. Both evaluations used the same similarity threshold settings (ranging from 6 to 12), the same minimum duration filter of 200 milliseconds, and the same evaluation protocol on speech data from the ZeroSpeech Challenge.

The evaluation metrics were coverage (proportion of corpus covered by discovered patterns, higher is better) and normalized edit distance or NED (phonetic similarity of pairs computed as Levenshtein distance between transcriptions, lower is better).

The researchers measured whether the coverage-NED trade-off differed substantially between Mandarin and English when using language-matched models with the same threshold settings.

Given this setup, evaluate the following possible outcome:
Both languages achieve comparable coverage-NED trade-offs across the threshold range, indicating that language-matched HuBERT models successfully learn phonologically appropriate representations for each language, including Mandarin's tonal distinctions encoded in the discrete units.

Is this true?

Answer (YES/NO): NO